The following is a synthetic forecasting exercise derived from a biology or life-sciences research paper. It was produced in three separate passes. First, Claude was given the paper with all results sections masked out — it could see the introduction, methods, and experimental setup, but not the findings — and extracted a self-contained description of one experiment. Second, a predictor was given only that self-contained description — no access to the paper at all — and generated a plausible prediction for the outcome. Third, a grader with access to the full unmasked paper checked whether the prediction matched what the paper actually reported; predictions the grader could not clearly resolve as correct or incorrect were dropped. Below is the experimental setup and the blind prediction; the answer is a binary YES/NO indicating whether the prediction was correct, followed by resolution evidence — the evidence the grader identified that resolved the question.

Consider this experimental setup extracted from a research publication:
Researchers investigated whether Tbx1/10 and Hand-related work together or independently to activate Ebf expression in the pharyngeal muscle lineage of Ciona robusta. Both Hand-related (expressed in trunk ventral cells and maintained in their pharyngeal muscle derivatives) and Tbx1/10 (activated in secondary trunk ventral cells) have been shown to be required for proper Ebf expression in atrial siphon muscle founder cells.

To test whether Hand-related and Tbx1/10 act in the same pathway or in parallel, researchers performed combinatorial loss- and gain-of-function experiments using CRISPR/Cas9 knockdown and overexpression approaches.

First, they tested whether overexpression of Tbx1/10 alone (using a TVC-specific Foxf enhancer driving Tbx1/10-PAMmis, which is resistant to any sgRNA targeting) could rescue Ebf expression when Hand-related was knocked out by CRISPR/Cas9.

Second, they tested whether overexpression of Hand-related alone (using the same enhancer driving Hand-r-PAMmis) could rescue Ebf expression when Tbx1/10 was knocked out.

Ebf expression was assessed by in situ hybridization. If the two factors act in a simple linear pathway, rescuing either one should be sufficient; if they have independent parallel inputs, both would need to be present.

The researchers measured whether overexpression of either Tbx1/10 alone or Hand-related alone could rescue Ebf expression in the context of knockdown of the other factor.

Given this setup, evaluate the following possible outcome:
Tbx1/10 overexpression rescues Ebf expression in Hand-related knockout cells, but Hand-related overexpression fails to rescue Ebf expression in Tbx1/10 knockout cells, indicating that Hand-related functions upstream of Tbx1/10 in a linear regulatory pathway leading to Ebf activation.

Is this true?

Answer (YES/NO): NO